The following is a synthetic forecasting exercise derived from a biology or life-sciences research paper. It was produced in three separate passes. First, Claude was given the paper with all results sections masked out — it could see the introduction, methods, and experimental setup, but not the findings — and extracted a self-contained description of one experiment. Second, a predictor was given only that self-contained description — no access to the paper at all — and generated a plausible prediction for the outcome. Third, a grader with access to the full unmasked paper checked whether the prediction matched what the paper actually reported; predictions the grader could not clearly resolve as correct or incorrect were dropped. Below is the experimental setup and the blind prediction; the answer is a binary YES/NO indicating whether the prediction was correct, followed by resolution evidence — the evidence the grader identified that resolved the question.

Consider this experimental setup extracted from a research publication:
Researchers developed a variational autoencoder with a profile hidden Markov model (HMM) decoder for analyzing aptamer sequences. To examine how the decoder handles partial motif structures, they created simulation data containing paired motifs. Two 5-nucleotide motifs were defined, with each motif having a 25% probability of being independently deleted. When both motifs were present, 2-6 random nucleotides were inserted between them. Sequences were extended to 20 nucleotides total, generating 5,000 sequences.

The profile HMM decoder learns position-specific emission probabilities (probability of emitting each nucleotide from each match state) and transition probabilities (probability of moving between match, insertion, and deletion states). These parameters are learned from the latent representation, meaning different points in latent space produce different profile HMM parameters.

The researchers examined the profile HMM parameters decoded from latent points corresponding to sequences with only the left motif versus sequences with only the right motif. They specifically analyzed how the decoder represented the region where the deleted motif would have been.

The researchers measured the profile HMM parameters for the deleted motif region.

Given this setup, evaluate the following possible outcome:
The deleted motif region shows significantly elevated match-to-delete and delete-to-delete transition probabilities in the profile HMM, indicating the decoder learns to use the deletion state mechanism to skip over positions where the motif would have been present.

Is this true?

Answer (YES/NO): YES